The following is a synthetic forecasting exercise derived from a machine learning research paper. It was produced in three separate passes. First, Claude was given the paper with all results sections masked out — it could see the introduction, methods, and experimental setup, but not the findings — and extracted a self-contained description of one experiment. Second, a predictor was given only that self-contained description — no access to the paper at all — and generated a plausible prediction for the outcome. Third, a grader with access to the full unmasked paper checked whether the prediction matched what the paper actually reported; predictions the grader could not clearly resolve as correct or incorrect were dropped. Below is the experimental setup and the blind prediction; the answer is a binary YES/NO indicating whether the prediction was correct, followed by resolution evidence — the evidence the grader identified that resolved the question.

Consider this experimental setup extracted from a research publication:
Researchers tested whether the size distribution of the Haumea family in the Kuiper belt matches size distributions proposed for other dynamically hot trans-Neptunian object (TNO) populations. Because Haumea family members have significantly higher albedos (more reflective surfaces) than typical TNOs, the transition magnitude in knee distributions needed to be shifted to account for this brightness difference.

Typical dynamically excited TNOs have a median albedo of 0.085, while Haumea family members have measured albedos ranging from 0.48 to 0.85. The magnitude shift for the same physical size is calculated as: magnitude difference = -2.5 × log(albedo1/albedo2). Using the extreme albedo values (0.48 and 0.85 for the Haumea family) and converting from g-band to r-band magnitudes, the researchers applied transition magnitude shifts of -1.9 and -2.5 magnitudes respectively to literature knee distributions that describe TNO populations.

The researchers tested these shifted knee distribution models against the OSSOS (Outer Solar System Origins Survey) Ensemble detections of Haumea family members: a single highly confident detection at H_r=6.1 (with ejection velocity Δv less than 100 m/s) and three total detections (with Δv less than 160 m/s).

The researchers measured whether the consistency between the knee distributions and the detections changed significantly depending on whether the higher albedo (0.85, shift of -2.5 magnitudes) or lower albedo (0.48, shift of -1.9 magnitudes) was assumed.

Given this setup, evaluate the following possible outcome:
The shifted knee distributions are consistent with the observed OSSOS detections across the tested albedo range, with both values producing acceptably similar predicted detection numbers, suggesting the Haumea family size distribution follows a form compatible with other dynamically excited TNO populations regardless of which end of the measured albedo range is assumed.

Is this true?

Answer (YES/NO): NO